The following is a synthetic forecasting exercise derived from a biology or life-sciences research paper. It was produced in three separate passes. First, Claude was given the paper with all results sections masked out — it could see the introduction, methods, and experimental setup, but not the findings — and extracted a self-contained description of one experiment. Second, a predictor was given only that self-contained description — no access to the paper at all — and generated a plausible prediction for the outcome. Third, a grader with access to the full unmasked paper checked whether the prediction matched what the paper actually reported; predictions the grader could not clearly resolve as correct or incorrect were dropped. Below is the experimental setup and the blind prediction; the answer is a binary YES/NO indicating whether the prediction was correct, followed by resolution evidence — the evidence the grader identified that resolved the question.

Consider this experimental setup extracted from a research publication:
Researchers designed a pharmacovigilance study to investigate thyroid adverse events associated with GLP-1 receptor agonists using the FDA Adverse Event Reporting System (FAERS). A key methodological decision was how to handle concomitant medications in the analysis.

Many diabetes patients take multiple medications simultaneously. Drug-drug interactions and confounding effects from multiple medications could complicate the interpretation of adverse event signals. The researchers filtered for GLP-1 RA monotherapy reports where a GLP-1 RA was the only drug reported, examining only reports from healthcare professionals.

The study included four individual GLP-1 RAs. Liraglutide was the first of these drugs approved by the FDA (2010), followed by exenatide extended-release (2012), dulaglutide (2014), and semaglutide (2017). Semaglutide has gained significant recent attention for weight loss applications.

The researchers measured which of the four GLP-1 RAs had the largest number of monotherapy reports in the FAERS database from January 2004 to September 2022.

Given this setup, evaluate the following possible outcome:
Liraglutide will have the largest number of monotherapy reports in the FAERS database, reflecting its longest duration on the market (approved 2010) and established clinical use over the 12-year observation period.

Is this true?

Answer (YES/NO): YES